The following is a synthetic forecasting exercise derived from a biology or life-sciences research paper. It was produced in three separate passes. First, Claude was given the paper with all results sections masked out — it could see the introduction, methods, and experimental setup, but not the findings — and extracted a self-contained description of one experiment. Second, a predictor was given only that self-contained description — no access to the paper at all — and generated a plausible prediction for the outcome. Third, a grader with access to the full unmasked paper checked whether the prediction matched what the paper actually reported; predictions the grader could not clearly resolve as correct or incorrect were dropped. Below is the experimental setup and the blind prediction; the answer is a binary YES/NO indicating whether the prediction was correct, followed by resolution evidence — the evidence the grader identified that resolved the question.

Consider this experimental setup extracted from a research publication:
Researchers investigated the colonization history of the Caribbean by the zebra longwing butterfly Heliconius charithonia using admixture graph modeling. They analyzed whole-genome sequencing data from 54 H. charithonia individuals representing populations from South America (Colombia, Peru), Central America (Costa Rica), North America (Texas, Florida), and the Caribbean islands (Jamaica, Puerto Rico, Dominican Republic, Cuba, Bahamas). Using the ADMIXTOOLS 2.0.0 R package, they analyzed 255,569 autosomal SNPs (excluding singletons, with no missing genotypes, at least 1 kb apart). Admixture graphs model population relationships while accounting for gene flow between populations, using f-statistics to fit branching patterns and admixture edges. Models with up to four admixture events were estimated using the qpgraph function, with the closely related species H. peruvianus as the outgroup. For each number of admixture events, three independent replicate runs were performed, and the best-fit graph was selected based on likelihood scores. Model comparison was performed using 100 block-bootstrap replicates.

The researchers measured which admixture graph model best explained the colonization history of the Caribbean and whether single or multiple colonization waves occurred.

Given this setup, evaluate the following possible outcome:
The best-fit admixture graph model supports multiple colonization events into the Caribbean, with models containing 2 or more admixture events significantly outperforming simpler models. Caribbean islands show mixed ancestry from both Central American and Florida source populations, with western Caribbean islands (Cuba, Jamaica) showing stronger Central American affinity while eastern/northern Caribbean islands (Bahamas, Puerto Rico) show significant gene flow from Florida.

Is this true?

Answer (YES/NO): NO